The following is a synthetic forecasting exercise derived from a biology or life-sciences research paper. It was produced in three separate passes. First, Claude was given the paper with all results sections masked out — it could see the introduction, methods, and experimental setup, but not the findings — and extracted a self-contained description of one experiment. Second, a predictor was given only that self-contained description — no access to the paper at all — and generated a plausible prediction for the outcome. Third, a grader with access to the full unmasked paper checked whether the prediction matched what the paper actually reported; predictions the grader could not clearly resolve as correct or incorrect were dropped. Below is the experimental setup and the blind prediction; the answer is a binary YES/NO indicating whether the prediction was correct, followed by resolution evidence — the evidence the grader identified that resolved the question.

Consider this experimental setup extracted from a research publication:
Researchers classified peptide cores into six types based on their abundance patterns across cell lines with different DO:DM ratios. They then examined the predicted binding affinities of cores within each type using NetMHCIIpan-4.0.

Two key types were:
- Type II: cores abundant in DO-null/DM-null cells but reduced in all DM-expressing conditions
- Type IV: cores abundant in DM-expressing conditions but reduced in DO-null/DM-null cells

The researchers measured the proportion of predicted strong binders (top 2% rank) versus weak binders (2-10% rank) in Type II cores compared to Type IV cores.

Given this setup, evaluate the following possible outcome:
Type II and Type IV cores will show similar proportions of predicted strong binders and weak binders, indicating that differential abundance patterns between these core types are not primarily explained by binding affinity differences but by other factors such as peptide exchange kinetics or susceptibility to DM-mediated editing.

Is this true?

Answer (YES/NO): NO